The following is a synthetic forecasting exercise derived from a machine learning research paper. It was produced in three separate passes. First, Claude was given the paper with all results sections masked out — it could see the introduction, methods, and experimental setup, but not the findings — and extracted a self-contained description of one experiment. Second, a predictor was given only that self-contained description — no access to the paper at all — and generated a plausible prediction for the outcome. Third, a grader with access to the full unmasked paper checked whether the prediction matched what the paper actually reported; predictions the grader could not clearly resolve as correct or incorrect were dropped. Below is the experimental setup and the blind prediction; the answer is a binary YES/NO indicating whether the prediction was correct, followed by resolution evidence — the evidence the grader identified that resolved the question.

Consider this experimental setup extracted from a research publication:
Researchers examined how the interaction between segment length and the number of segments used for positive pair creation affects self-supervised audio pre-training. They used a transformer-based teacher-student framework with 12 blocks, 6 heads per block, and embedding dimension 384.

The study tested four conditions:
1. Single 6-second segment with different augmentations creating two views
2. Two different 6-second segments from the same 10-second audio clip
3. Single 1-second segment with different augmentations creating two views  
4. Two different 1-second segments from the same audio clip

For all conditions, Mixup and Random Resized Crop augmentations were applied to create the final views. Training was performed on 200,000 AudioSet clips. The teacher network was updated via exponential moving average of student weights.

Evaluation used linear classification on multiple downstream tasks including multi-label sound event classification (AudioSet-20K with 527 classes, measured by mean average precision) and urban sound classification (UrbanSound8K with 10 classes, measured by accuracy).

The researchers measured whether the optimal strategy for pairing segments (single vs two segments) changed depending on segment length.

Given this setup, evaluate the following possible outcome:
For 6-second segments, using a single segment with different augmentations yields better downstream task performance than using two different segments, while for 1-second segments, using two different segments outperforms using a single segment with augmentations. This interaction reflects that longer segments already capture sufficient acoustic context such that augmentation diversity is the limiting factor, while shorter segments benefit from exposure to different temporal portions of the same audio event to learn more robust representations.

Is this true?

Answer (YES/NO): NO